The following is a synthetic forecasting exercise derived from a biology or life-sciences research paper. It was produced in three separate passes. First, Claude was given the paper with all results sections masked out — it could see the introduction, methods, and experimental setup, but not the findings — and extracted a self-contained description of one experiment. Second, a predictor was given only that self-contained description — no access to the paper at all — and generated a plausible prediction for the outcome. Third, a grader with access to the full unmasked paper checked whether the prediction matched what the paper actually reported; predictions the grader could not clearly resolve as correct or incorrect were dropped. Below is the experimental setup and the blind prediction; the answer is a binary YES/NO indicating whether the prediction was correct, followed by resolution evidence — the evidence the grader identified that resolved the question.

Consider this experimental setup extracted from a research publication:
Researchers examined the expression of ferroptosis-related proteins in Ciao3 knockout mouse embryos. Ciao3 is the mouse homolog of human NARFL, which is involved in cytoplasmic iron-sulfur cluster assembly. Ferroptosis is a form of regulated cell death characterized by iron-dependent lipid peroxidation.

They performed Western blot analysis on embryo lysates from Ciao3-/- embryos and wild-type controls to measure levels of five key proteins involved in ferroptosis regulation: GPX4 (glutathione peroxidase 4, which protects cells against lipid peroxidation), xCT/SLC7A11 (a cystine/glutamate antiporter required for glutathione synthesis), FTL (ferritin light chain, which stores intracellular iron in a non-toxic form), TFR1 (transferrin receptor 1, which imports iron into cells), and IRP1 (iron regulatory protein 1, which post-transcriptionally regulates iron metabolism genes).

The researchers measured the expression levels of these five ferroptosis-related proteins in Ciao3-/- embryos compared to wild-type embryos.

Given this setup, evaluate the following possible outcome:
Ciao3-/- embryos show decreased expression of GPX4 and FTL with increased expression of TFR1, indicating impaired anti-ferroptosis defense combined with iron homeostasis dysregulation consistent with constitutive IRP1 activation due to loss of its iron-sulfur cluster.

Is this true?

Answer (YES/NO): YES